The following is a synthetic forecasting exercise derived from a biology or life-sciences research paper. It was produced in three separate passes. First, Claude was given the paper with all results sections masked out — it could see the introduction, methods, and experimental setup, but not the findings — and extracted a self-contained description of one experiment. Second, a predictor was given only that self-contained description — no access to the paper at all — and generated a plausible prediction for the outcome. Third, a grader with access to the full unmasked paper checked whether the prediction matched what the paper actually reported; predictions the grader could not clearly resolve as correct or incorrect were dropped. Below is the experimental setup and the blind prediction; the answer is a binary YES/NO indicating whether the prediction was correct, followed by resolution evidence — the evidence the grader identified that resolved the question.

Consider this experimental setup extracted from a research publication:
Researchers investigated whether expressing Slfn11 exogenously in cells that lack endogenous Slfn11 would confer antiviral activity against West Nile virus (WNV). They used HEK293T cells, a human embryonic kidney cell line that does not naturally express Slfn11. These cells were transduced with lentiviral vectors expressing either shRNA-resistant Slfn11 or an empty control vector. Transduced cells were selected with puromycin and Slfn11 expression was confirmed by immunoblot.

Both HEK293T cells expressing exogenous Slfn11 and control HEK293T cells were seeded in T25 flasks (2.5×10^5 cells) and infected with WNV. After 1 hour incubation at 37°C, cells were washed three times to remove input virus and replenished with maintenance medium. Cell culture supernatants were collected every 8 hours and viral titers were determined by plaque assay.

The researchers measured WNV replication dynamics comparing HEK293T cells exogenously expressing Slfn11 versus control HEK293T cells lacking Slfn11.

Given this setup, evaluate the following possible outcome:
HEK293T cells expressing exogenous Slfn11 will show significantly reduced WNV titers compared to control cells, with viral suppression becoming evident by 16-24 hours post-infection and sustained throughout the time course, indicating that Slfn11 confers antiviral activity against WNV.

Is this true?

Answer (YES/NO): NO